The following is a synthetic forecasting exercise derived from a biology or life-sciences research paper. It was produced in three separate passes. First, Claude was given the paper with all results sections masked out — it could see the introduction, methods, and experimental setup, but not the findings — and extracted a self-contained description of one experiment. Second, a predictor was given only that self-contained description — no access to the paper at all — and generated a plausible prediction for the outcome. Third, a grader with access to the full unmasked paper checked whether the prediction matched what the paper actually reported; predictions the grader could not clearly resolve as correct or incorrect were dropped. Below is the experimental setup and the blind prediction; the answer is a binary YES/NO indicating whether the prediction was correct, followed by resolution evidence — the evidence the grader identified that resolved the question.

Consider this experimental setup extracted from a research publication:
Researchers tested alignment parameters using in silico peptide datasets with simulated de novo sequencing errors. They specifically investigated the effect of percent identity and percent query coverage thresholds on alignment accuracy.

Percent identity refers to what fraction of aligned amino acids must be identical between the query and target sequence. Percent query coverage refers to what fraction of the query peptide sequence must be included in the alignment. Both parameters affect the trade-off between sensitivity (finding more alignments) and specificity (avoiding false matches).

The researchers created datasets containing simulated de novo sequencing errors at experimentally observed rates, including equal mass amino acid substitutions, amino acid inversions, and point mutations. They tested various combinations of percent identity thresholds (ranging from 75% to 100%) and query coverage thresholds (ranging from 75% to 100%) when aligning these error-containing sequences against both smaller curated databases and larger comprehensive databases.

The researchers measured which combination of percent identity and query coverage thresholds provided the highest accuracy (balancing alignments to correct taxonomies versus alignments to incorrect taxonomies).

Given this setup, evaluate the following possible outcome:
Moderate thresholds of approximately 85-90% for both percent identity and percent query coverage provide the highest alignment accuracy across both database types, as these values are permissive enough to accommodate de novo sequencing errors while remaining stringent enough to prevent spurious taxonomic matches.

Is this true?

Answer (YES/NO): NO